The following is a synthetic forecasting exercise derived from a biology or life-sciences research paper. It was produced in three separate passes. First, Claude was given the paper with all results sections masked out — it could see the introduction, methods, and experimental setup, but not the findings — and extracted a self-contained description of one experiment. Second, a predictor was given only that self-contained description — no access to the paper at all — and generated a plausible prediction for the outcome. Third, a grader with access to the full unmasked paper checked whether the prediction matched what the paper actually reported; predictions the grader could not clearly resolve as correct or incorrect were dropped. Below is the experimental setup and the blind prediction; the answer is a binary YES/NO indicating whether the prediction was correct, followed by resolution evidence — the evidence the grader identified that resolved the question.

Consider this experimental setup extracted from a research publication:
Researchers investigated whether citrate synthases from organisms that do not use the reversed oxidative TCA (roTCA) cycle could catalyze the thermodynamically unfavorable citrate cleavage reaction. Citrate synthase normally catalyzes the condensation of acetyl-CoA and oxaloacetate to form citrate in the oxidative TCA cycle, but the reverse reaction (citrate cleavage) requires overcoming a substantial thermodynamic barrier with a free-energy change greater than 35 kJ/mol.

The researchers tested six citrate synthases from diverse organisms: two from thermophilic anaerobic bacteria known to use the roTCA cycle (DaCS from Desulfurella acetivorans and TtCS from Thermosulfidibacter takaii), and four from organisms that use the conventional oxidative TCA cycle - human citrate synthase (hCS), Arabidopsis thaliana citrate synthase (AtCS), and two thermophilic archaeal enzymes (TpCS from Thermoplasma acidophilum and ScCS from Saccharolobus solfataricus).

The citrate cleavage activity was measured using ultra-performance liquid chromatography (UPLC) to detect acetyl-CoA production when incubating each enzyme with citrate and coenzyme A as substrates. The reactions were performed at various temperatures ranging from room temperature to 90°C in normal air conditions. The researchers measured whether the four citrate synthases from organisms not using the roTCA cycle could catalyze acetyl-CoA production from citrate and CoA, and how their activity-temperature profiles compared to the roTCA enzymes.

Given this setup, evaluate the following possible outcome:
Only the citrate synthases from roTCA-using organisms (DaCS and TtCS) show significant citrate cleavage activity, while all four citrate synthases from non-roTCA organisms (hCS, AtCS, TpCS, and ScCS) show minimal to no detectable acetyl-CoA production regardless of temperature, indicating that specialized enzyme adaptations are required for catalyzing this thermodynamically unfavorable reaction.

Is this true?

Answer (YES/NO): NO